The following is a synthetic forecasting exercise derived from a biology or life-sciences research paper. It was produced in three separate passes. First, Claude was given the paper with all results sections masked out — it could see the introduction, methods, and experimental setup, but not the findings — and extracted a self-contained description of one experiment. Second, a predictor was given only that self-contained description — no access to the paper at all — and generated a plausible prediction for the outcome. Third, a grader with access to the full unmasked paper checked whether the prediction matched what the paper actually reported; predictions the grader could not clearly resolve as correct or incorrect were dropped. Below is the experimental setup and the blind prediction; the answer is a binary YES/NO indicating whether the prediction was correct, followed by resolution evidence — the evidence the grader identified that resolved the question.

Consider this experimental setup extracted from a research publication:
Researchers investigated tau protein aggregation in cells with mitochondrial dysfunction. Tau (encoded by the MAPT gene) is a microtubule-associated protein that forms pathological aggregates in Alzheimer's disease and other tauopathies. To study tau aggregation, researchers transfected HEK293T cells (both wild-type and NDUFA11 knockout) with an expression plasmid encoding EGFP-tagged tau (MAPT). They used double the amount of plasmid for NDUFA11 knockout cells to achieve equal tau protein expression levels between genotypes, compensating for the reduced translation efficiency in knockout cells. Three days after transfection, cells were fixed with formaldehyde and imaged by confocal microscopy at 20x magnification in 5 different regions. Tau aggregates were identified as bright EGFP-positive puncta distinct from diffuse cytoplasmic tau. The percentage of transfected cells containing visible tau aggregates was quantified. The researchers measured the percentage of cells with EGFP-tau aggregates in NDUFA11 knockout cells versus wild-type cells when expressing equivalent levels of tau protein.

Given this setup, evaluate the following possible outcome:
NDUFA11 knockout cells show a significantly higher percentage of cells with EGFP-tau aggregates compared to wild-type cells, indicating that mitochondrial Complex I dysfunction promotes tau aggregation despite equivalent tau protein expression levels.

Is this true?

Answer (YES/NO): YES